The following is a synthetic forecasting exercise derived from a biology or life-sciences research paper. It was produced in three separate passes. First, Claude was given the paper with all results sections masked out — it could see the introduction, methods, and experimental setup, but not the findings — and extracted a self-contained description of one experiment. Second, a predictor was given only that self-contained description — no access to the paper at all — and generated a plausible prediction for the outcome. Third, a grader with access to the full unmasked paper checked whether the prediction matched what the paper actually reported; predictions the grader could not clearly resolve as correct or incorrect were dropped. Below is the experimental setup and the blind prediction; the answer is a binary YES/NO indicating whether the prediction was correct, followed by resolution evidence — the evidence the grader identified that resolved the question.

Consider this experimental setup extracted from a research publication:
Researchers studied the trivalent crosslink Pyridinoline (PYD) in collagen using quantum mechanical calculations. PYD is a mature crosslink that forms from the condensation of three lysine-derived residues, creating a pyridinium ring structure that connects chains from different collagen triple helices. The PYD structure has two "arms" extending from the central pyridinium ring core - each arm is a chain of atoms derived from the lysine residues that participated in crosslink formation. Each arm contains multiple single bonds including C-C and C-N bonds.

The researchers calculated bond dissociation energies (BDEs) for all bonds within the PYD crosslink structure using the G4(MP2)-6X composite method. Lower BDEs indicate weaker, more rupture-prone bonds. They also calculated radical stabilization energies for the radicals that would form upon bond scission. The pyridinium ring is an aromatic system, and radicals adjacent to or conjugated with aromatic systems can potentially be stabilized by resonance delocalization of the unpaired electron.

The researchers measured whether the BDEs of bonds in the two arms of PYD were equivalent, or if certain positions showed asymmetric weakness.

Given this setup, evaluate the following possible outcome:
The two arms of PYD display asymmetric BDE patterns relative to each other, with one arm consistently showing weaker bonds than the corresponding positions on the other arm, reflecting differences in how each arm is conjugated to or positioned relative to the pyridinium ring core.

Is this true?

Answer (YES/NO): NO